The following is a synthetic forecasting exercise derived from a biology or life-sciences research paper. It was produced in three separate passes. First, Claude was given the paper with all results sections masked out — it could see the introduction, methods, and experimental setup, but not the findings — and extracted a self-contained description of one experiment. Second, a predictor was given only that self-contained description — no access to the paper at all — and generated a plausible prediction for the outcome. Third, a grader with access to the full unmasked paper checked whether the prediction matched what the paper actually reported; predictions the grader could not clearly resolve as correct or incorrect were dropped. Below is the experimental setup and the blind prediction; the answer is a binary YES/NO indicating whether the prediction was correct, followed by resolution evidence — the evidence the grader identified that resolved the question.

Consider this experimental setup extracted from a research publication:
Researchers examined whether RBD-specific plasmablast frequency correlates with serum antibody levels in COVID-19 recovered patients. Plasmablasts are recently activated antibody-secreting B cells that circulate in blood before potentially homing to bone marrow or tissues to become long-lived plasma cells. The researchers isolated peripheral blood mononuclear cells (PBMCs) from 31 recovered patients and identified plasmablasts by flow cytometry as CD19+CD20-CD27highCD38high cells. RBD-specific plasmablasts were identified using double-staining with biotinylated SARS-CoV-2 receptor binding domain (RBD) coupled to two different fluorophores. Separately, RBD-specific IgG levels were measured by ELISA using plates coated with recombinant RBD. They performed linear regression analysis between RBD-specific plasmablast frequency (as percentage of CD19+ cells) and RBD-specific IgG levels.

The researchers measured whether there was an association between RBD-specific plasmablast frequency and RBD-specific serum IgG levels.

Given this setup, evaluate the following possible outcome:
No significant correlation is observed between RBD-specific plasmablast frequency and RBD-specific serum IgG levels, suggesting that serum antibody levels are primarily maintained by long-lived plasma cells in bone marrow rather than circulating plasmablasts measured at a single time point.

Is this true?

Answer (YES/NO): NO